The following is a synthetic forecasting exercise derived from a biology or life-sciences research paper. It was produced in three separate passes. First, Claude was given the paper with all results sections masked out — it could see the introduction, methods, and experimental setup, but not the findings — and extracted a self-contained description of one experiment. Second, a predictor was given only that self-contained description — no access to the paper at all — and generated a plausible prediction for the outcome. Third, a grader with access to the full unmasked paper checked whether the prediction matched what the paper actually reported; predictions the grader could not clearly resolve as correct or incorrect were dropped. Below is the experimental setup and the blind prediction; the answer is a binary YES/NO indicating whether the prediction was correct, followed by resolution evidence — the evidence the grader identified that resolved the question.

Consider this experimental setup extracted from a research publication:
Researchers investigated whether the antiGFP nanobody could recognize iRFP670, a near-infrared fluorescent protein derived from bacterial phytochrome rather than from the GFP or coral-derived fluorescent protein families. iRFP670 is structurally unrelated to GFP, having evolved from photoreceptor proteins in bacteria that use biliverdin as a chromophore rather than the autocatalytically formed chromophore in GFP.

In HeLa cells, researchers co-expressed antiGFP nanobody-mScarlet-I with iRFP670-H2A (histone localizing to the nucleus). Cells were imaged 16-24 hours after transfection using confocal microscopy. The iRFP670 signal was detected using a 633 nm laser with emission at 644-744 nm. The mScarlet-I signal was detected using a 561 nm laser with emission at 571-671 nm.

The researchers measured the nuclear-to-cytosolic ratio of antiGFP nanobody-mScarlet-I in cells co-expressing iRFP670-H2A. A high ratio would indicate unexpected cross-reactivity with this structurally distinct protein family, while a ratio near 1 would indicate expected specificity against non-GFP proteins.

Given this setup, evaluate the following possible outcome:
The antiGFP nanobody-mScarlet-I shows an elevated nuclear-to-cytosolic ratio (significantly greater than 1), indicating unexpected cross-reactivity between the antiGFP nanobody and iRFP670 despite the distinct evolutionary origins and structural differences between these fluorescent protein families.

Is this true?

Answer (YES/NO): NO